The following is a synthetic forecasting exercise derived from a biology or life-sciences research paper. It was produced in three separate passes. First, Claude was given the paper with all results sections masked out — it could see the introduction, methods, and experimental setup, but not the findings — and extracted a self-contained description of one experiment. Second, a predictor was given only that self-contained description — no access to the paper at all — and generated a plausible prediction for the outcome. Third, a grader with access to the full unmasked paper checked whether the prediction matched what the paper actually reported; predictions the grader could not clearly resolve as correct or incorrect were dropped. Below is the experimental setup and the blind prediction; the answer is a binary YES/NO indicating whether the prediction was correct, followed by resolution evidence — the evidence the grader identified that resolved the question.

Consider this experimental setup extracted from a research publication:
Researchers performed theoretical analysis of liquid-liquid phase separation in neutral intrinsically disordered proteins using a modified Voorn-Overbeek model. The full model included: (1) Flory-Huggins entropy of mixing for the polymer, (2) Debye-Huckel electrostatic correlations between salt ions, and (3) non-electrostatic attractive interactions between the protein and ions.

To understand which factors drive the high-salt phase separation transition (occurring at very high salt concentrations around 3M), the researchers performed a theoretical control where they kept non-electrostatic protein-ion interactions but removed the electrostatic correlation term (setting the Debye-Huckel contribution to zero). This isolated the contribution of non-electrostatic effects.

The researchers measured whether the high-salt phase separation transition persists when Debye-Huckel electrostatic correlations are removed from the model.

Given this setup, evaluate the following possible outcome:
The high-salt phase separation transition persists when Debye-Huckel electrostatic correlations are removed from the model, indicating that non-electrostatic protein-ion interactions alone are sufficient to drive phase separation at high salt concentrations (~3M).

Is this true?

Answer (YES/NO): YES